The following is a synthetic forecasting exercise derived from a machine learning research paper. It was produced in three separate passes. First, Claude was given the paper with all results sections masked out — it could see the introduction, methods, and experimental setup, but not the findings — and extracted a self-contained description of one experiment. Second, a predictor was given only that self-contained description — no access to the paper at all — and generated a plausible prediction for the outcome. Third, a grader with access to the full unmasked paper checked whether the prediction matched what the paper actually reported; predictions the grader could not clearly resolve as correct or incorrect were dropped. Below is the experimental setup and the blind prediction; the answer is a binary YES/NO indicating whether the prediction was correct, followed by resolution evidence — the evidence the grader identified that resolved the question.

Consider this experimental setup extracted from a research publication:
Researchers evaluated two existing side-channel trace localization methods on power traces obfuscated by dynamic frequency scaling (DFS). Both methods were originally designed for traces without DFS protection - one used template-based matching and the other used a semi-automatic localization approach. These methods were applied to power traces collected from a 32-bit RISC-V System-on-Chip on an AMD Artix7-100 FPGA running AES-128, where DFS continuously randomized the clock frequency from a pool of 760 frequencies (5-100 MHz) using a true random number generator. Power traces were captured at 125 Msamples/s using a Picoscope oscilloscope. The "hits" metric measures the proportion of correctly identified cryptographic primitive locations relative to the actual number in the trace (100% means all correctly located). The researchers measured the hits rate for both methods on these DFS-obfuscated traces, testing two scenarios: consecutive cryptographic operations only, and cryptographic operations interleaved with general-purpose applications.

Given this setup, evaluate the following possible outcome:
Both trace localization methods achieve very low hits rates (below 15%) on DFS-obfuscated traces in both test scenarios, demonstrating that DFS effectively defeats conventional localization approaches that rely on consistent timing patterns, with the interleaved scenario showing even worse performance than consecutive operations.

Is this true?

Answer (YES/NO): NO